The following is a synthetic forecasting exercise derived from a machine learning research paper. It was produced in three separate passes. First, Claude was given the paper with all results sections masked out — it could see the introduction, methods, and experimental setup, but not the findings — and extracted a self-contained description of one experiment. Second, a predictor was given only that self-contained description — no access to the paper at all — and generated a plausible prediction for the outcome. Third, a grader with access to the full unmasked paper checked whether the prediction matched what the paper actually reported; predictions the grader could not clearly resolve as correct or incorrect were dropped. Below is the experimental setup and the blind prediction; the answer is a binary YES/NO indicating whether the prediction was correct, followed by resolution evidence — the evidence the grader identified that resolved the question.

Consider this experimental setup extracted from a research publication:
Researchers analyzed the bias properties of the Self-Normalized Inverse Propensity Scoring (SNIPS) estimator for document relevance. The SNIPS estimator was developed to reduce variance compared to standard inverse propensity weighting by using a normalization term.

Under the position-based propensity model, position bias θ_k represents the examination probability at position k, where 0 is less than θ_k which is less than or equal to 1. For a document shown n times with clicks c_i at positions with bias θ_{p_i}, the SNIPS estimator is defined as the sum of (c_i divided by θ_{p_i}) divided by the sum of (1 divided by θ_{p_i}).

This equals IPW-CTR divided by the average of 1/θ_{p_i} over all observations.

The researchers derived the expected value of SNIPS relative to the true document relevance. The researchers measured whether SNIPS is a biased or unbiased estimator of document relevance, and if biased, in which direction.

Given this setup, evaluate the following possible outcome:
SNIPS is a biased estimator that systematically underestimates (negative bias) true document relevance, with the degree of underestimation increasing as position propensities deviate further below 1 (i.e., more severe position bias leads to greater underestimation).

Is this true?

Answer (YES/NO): YES